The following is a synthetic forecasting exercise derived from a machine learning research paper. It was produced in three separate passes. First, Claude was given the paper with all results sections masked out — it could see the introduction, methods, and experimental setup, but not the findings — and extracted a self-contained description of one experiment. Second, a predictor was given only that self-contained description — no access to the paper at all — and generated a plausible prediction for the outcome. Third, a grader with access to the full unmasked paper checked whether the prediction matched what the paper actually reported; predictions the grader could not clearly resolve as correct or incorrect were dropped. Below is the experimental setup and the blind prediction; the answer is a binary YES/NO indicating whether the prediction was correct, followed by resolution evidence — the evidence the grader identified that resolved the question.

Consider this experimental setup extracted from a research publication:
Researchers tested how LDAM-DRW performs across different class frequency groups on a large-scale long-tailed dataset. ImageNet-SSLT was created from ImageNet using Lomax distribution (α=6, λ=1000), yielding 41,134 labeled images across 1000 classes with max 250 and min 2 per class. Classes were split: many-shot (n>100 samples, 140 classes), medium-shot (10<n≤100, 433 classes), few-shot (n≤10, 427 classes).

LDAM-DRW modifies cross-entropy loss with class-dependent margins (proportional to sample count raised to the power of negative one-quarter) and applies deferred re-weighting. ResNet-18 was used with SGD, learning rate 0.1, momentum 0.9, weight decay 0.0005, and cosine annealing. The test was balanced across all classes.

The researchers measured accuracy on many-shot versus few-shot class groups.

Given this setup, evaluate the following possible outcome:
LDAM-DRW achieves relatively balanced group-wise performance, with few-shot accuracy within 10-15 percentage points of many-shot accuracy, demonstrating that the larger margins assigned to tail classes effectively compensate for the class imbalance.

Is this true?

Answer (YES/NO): NO